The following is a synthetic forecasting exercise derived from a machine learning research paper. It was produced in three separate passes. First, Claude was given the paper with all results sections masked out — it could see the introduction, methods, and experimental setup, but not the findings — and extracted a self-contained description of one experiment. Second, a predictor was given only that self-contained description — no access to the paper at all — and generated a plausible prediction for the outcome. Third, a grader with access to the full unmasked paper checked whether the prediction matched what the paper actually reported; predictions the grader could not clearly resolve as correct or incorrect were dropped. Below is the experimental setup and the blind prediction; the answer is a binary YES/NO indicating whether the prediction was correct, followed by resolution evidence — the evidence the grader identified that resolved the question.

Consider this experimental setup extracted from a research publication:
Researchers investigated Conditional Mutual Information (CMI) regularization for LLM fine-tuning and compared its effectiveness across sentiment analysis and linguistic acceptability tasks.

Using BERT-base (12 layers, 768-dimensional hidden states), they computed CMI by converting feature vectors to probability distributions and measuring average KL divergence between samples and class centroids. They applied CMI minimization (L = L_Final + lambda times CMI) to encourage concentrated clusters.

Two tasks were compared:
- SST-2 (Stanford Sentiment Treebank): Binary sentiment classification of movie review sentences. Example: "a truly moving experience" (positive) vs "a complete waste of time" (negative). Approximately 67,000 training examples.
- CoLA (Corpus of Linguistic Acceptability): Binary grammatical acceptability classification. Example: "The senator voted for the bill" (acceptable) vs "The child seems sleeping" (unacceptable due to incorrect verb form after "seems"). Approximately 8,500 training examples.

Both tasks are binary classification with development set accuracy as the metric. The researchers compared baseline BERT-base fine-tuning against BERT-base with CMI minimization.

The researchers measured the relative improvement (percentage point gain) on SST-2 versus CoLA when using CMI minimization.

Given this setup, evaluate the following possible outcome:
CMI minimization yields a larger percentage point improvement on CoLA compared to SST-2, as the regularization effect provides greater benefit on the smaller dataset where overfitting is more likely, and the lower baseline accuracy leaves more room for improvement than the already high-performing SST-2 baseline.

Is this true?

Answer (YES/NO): YES